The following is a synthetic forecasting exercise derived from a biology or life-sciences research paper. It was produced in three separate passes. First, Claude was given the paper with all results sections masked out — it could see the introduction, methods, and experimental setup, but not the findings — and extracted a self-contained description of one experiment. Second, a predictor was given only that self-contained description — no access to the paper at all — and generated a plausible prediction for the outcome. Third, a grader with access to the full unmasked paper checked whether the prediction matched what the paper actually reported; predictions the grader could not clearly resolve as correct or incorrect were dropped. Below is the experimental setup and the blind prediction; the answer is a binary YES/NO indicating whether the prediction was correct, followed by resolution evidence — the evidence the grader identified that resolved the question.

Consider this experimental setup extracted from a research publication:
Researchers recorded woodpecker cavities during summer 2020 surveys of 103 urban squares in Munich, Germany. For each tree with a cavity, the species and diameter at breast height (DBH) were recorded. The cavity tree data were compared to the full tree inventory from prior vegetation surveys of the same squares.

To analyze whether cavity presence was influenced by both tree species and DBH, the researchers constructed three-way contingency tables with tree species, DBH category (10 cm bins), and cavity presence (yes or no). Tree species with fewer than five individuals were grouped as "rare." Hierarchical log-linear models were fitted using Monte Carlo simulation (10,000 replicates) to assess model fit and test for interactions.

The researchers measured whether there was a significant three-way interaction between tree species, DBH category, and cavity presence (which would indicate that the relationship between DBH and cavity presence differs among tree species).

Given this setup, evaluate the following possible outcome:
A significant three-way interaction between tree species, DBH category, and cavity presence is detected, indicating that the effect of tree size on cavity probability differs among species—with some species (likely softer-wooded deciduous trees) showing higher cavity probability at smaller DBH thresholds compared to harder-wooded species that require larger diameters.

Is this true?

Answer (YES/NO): NO